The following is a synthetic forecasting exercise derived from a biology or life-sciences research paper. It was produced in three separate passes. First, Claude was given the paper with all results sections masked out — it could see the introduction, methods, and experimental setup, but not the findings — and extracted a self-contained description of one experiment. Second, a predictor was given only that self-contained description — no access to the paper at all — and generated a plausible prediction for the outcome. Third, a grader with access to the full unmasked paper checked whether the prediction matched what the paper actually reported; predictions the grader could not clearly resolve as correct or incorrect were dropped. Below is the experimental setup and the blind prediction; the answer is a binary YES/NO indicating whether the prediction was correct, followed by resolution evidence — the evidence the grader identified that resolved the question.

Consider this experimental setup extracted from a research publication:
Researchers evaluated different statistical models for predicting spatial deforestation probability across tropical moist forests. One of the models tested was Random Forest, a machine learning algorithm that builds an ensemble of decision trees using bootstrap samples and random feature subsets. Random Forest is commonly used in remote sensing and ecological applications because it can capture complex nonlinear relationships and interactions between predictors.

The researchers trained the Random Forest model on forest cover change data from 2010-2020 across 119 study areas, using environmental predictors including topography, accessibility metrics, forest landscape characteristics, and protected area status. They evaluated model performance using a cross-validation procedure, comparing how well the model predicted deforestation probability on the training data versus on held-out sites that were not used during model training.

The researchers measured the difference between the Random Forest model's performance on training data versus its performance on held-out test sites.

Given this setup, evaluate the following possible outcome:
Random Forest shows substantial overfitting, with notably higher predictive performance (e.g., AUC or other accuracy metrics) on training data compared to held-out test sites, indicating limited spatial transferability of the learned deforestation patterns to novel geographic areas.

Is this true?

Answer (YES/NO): YES